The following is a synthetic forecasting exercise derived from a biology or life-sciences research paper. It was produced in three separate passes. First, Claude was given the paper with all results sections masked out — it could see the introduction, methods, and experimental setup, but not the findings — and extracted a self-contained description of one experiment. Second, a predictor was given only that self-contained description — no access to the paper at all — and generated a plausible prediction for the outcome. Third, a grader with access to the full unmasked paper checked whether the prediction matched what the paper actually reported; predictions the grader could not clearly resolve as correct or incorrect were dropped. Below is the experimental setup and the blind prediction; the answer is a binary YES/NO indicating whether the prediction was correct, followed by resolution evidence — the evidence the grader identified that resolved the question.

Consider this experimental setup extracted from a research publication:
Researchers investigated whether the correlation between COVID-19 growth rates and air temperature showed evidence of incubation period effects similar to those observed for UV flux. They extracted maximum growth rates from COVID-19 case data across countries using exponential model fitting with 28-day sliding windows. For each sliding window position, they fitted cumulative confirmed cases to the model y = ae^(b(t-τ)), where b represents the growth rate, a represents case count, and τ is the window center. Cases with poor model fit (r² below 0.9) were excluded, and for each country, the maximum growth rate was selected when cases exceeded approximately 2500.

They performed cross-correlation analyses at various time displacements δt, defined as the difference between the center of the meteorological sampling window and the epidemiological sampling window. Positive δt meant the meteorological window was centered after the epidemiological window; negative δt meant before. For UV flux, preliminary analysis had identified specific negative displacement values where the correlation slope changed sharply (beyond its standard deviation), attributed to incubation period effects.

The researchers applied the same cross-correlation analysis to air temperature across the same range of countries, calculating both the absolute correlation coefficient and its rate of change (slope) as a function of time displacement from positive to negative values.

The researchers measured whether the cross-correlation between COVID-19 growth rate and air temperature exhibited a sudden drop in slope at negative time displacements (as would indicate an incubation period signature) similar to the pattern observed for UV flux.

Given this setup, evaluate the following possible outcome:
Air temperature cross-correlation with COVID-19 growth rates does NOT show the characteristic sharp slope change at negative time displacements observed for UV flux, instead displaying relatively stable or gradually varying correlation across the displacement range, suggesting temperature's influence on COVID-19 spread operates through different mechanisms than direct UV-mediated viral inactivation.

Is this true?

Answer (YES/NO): YES